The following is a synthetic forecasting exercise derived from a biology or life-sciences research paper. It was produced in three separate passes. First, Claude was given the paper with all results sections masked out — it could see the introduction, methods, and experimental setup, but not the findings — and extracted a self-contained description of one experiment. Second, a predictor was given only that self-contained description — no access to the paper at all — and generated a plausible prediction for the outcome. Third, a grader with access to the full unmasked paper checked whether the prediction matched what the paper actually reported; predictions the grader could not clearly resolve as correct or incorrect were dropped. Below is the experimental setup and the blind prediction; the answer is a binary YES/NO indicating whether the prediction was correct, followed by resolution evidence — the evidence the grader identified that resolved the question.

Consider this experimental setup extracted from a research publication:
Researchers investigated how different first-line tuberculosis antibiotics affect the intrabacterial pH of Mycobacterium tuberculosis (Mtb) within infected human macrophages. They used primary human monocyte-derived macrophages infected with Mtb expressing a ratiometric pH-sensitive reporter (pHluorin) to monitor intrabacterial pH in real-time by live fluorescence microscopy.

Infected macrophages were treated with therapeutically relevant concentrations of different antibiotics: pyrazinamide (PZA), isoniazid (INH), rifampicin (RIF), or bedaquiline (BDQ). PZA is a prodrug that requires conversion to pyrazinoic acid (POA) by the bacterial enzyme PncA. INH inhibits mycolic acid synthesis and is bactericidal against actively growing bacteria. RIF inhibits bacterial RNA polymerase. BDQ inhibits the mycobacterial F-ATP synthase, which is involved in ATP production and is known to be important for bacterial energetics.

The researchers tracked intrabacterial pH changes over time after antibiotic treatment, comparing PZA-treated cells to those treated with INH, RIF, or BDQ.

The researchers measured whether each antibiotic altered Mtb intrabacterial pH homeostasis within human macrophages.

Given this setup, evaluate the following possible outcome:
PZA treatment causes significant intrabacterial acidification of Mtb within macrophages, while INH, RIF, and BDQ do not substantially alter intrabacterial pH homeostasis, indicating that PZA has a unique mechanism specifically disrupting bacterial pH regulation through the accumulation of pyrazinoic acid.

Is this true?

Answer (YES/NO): YES